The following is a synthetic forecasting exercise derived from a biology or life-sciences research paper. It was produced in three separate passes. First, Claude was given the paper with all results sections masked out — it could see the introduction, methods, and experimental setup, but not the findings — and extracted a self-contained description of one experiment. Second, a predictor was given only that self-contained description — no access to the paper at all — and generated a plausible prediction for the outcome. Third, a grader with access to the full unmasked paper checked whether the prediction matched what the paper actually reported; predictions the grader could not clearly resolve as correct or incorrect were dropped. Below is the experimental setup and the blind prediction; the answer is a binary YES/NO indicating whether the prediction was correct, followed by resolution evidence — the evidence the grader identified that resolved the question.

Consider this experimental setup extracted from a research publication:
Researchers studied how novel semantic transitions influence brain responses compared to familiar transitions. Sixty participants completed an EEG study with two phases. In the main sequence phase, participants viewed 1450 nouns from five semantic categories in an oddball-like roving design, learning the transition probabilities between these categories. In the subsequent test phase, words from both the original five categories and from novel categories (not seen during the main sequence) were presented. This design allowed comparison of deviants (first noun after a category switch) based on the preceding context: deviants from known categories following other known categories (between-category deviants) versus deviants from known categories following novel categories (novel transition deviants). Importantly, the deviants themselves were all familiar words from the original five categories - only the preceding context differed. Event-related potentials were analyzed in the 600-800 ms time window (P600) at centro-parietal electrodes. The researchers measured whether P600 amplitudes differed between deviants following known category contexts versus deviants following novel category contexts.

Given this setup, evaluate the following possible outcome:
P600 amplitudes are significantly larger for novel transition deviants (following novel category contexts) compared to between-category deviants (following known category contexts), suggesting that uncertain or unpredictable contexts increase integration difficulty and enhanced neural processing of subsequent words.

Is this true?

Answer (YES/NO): YES